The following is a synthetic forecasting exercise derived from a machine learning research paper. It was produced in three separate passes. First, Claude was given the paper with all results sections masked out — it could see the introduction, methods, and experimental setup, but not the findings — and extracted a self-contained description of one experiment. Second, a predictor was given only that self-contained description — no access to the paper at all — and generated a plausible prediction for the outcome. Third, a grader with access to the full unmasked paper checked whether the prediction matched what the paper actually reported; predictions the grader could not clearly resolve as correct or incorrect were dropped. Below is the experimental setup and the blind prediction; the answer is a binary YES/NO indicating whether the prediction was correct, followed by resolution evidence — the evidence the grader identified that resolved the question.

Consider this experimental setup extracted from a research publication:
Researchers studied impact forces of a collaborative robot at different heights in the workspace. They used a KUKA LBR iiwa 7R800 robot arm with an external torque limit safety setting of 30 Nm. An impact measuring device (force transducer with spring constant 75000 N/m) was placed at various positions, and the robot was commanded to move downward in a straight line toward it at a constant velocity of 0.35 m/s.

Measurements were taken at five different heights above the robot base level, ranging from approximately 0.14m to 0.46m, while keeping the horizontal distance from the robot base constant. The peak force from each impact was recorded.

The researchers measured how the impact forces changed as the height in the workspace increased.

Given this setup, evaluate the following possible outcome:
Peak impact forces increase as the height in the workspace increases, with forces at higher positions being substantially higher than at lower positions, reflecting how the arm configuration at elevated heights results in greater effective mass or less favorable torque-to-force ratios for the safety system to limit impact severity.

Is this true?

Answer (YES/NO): NO